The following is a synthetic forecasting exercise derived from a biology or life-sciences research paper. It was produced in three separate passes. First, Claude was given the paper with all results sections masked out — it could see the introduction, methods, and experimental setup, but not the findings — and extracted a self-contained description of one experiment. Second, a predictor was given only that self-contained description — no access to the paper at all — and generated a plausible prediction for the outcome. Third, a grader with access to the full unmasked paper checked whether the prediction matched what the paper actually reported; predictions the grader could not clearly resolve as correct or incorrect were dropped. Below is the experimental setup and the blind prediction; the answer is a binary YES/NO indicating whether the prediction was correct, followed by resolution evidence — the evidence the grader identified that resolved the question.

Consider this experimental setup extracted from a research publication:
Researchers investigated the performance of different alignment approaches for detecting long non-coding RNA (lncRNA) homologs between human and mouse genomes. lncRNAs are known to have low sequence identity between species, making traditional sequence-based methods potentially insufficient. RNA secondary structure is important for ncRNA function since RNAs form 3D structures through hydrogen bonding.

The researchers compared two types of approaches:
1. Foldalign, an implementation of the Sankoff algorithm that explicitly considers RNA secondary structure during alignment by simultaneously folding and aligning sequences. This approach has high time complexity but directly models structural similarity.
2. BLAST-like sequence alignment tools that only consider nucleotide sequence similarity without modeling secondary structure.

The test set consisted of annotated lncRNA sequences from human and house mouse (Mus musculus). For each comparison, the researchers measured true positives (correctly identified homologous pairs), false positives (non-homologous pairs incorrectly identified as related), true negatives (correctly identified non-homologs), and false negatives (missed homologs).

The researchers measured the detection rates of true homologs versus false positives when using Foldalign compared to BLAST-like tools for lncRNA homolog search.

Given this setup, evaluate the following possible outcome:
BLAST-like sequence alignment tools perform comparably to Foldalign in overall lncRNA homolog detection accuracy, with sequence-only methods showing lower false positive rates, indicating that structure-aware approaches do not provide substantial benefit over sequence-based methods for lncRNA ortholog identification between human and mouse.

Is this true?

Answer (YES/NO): NO